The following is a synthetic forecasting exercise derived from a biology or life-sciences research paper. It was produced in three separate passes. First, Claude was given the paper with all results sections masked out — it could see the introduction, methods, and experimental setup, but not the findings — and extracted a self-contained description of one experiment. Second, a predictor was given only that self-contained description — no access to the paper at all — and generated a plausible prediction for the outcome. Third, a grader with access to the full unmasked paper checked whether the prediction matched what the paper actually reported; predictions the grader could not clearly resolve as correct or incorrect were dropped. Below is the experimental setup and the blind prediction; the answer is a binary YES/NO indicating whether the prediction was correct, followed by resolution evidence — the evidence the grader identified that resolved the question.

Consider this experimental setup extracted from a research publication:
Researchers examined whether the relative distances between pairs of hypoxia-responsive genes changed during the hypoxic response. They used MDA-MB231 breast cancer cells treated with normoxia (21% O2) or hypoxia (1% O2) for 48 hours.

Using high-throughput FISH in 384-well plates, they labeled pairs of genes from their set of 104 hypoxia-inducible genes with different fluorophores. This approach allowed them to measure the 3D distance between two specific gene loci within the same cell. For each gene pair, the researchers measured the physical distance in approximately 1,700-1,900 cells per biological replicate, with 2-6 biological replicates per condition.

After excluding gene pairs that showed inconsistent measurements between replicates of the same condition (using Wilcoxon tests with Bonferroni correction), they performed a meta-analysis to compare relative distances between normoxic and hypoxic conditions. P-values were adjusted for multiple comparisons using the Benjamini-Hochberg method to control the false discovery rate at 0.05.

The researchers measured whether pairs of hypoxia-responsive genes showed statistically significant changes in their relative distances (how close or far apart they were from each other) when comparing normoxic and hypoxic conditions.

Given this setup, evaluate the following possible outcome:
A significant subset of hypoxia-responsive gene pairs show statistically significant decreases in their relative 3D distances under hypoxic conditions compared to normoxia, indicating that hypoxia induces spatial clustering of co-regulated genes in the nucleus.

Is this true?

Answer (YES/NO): NO